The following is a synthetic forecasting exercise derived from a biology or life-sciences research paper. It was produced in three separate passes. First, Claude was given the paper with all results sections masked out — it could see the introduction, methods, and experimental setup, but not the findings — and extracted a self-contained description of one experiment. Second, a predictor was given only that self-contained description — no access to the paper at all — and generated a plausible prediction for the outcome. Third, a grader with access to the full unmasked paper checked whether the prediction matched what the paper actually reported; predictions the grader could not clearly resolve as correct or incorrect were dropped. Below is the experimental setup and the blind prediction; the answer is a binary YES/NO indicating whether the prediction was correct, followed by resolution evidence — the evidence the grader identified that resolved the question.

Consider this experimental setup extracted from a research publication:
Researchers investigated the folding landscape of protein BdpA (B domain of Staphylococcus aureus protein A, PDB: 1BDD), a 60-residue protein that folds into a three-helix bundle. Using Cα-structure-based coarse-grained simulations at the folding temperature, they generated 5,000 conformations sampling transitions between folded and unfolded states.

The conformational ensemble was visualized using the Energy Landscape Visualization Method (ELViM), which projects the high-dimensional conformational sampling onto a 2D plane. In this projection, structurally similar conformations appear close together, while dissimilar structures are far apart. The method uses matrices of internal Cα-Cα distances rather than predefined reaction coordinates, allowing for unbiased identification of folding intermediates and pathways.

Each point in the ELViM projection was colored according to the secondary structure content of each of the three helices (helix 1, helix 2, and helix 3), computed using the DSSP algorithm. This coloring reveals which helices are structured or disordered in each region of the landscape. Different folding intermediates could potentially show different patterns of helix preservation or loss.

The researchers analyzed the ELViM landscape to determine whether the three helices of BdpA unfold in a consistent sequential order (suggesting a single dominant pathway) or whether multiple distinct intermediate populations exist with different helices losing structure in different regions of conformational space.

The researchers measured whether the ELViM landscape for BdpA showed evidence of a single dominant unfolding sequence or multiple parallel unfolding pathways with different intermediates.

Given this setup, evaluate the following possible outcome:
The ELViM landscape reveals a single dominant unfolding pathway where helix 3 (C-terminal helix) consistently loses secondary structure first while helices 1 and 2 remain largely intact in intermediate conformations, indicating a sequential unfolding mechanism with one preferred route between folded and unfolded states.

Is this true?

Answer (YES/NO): NO